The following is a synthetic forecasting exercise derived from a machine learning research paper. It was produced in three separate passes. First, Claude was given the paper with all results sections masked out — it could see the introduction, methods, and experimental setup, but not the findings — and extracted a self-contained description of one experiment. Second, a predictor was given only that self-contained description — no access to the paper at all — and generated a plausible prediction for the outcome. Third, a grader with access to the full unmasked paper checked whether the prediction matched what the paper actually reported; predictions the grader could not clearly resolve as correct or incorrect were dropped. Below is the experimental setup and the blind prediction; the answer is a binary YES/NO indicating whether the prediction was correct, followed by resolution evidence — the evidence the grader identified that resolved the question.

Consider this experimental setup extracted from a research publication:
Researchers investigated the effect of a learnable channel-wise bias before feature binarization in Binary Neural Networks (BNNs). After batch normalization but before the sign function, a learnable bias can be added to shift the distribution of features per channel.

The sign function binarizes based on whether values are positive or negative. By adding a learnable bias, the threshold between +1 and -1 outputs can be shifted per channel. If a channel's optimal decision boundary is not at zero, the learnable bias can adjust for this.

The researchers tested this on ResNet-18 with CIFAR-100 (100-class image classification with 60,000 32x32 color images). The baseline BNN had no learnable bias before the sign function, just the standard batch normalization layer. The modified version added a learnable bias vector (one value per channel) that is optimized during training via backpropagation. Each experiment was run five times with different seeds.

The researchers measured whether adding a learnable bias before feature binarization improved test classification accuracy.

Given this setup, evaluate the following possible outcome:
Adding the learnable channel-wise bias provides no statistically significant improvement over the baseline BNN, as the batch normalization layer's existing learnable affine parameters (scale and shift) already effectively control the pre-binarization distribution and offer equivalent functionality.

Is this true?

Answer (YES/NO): NO